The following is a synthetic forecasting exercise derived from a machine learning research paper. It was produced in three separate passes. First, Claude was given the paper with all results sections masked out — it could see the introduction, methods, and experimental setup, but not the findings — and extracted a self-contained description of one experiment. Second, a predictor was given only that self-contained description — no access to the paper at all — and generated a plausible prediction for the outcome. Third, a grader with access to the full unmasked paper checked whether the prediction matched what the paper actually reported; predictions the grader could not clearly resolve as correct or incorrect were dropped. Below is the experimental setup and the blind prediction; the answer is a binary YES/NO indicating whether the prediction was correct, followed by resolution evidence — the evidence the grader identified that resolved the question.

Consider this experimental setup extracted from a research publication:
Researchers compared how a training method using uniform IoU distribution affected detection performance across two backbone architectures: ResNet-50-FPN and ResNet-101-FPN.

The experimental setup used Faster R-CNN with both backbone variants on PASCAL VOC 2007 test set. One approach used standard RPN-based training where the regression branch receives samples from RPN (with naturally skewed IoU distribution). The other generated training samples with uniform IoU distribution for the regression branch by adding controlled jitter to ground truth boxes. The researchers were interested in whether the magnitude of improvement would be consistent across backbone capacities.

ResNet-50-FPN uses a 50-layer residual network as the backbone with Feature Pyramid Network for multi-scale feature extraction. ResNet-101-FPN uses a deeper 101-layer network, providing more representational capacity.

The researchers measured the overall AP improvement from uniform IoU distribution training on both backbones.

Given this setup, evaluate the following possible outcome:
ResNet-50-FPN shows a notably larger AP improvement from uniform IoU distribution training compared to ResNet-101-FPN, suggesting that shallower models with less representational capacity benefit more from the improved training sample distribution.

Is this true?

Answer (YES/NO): NO